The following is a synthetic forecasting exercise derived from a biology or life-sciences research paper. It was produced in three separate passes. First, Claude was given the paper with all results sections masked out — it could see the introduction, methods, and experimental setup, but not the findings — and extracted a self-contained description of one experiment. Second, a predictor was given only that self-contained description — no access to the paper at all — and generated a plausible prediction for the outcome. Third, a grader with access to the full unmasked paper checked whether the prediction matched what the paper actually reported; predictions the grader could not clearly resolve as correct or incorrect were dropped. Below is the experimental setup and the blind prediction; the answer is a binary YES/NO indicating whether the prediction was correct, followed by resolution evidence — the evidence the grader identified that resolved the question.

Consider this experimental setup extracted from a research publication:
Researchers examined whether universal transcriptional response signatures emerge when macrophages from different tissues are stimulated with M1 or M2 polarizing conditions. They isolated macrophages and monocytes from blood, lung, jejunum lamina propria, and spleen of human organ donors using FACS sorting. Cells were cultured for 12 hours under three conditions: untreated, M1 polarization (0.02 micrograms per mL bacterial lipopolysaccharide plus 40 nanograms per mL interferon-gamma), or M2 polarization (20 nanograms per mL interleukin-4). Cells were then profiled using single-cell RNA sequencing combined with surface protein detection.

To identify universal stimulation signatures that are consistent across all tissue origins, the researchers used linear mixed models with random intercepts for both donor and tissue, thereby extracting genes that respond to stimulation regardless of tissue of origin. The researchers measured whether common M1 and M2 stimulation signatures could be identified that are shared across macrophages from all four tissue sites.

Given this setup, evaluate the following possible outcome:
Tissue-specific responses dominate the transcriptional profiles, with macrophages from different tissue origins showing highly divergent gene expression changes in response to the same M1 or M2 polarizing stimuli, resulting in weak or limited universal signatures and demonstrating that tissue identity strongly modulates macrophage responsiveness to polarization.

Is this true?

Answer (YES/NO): NO